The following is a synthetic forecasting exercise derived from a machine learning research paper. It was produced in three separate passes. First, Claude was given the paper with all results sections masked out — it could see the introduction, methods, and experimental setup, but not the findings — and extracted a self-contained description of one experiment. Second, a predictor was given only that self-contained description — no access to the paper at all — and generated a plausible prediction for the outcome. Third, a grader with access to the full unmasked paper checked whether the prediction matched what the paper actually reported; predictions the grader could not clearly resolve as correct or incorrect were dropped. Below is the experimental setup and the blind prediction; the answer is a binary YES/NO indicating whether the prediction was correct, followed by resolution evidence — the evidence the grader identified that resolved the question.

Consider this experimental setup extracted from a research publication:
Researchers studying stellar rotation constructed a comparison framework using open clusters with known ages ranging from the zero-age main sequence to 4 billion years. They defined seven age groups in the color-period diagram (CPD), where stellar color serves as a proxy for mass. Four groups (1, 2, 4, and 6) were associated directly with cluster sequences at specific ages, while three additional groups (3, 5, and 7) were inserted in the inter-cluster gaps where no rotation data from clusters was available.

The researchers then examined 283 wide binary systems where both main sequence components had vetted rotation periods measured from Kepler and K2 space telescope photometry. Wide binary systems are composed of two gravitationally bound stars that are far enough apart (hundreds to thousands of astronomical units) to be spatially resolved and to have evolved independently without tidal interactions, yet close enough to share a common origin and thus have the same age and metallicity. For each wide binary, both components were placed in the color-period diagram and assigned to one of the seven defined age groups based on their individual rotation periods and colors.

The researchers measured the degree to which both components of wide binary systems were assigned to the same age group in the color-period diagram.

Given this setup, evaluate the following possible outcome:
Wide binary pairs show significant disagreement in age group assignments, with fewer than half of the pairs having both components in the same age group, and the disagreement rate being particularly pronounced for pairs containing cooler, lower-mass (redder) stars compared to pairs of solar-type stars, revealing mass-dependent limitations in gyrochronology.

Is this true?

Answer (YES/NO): NO